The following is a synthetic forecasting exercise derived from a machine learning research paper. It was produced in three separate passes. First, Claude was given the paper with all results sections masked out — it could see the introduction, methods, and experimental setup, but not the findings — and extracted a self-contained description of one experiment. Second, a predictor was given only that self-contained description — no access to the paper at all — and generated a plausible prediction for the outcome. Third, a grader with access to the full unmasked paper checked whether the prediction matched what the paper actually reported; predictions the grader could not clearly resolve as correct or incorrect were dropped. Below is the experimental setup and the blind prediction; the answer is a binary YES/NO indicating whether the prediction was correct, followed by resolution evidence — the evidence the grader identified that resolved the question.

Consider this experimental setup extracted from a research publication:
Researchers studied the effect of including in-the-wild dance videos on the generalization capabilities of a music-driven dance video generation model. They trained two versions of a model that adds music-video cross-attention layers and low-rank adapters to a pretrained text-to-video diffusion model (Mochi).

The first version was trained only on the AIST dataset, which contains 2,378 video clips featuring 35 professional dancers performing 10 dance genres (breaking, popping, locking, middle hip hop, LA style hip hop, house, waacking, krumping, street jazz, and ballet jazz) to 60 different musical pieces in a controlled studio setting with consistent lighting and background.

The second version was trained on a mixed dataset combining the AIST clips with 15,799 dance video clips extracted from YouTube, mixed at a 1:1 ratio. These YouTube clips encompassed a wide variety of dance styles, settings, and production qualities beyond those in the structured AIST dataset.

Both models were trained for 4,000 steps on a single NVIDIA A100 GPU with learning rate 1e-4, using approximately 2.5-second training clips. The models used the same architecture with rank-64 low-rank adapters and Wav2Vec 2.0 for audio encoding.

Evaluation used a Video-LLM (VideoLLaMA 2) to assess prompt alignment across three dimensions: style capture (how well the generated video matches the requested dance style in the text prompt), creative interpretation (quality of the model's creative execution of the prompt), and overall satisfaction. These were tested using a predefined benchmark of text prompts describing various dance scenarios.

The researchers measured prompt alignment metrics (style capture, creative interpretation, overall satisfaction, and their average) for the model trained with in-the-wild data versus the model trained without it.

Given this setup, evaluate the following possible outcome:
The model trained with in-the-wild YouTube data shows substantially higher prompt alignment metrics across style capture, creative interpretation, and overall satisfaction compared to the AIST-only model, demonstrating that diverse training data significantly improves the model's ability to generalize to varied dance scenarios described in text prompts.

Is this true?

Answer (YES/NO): YES